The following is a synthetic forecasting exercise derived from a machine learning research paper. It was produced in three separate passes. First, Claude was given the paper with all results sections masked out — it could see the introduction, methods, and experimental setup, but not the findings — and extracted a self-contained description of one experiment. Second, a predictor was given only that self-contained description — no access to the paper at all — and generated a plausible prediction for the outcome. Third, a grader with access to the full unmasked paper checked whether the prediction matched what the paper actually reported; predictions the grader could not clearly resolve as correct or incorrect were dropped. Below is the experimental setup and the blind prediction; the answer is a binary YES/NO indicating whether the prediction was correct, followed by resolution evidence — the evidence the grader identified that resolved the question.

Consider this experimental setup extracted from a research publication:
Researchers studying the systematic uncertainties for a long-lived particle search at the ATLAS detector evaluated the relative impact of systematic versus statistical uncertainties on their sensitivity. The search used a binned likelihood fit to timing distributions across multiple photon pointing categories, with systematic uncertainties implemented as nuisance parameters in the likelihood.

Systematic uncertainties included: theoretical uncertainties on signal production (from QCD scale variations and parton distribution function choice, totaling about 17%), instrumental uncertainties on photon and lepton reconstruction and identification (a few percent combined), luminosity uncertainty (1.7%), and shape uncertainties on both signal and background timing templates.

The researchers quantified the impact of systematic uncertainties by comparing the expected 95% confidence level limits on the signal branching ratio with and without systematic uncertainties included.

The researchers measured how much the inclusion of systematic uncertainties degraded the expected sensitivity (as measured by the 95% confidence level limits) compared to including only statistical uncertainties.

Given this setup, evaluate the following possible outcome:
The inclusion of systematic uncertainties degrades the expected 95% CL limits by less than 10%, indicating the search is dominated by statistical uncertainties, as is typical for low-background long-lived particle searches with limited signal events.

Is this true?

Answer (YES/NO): YES